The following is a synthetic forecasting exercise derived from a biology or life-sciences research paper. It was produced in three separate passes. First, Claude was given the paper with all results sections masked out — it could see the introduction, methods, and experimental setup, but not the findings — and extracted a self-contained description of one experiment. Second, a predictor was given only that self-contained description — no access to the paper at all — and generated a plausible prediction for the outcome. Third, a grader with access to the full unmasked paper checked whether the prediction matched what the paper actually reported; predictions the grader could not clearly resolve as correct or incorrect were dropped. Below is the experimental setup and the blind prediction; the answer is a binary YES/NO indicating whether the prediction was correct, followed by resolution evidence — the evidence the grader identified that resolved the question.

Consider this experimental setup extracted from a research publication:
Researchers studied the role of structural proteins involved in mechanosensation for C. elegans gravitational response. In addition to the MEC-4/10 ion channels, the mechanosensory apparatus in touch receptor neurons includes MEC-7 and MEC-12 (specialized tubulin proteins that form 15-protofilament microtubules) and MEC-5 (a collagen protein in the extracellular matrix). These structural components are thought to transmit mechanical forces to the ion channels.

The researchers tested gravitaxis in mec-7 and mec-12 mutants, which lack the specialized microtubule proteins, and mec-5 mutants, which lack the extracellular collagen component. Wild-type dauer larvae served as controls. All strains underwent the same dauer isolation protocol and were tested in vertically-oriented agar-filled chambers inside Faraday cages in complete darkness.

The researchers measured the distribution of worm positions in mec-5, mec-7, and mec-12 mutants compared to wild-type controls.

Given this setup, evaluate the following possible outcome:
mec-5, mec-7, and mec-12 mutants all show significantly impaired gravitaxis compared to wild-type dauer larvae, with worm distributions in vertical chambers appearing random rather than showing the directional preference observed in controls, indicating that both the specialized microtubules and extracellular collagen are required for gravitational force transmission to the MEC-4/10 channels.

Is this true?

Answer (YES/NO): NO